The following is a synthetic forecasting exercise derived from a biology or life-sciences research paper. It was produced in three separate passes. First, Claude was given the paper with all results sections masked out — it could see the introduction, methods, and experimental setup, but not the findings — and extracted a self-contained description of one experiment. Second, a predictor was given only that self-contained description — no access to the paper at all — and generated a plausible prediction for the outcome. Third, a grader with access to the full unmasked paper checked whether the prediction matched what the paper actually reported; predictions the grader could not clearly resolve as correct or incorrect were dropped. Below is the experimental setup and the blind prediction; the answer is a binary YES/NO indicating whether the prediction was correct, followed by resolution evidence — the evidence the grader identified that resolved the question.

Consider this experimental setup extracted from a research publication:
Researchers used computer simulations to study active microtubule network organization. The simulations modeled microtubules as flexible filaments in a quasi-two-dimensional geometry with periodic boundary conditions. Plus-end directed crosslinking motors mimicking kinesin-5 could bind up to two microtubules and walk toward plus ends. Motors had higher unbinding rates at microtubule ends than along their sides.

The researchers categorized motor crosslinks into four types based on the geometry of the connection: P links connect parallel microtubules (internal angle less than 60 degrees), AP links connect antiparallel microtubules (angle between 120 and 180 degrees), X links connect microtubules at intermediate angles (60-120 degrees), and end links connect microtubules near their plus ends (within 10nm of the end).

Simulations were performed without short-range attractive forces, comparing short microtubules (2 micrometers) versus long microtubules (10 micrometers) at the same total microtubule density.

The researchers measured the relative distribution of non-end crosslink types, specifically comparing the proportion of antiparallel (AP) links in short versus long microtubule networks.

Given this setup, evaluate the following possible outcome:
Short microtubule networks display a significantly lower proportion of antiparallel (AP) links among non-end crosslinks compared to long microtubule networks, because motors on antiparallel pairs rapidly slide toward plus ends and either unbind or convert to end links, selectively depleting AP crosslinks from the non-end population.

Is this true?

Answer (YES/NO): YES